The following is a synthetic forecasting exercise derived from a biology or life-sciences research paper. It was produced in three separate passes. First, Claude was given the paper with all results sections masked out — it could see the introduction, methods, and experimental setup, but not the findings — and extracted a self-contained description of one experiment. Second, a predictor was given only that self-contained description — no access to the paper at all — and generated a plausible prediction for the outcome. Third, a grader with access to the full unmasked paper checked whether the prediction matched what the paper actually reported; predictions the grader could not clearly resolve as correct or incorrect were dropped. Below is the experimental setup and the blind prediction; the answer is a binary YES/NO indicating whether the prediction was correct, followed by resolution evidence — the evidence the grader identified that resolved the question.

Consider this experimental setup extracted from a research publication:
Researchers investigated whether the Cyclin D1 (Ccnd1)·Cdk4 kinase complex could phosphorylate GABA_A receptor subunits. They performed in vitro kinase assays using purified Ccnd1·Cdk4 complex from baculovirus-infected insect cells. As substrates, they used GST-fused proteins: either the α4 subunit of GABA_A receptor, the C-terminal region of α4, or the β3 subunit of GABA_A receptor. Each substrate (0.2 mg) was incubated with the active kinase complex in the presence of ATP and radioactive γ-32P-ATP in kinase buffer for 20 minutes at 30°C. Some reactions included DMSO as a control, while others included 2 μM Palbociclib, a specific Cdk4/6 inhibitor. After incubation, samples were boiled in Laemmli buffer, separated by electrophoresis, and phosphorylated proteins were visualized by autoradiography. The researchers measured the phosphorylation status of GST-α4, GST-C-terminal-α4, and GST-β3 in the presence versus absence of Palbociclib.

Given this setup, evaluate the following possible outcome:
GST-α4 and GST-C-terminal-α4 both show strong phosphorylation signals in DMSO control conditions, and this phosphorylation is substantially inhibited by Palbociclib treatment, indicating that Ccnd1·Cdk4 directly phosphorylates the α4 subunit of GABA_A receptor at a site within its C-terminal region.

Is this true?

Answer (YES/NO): YES